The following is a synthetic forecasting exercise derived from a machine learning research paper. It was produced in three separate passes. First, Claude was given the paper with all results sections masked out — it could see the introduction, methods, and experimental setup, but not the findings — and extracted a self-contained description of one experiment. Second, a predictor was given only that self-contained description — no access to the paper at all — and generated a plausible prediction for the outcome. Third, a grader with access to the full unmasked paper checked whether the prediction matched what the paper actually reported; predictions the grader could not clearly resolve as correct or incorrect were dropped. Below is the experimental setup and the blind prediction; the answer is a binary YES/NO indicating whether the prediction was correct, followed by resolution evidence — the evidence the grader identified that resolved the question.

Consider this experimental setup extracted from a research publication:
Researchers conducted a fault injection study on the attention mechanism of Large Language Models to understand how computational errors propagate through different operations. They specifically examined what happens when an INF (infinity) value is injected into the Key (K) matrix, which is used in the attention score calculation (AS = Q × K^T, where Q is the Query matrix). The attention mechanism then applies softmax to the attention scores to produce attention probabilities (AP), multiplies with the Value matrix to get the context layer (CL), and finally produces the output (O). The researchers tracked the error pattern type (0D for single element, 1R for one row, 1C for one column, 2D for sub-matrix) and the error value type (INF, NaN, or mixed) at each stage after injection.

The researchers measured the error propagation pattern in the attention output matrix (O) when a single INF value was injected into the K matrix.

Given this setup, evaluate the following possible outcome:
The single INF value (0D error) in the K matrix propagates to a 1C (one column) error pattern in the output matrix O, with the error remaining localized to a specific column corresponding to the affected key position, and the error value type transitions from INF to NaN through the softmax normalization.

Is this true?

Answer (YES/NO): NO